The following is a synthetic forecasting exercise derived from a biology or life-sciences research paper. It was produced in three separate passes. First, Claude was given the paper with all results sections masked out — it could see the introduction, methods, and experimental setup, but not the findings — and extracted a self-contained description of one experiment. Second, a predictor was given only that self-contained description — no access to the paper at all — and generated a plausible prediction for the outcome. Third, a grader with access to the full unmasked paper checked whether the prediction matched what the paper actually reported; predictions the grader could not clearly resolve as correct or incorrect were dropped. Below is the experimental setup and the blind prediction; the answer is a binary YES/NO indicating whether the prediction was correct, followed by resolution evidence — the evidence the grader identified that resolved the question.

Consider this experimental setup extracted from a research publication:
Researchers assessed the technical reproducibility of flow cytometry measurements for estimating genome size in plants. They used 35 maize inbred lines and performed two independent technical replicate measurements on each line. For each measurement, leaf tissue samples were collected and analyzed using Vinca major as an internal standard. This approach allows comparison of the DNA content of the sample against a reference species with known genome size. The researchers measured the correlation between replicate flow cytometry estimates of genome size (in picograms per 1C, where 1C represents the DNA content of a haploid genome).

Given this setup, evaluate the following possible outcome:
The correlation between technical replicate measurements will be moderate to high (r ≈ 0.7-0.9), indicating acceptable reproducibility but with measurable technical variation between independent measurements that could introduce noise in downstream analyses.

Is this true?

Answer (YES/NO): NO